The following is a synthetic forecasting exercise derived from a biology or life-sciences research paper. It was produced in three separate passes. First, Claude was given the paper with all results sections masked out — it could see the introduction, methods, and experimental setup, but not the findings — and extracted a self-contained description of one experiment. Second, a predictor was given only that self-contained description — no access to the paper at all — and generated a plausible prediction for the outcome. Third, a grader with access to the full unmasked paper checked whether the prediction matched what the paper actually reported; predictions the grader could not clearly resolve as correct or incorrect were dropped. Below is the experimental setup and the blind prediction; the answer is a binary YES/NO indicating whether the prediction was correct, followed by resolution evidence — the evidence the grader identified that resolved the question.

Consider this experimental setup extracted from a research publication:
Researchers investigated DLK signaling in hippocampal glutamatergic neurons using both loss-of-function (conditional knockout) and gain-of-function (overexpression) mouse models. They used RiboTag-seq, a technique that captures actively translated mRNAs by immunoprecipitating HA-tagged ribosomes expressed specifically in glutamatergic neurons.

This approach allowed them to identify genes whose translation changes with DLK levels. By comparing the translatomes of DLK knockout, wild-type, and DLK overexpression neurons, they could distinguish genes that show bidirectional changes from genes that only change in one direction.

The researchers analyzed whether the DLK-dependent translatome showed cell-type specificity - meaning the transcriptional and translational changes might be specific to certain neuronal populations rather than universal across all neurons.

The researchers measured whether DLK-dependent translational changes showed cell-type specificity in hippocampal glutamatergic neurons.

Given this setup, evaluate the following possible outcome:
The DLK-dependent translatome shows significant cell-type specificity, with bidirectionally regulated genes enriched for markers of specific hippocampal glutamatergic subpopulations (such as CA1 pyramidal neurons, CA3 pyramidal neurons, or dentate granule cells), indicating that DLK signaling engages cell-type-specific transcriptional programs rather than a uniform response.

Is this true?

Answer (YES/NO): YES